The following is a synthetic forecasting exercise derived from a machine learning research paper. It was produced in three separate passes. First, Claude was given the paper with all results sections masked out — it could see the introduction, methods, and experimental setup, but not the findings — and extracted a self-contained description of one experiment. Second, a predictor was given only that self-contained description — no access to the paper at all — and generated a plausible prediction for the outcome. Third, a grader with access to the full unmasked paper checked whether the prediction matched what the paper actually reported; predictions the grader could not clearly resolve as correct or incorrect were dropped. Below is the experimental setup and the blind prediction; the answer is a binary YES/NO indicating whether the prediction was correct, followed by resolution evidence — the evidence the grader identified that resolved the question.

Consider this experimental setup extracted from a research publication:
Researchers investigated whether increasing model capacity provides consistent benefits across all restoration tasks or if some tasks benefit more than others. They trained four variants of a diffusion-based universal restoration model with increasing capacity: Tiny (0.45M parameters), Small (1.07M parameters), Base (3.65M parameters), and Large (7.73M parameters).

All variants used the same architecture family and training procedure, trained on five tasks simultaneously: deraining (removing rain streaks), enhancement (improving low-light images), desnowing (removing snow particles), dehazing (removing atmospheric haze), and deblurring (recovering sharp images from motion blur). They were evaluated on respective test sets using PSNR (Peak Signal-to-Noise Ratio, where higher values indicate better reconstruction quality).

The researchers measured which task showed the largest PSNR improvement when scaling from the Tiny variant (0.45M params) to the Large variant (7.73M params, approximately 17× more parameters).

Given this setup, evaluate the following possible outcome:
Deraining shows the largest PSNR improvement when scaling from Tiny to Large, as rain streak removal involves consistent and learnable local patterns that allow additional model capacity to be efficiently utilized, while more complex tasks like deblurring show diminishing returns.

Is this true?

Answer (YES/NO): NO